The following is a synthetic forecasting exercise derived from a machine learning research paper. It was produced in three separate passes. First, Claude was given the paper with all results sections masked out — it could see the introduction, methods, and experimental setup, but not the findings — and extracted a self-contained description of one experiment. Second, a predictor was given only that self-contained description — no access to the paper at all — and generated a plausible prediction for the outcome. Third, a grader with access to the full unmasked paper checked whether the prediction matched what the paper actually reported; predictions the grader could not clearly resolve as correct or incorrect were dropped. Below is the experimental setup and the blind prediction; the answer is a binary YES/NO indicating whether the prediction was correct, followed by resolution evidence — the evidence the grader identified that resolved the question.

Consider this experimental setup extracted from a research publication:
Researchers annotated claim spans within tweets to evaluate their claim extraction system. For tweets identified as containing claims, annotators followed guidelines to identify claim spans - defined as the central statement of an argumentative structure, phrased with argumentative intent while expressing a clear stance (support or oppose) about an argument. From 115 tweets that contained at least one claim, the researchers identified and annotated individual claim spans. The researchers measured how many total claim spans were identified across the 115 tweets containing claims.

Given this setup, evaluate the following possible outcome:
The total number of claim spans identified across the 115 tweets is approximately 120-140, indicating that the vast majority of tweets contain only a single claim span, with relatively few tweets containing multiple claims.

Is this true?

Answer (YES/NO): NO